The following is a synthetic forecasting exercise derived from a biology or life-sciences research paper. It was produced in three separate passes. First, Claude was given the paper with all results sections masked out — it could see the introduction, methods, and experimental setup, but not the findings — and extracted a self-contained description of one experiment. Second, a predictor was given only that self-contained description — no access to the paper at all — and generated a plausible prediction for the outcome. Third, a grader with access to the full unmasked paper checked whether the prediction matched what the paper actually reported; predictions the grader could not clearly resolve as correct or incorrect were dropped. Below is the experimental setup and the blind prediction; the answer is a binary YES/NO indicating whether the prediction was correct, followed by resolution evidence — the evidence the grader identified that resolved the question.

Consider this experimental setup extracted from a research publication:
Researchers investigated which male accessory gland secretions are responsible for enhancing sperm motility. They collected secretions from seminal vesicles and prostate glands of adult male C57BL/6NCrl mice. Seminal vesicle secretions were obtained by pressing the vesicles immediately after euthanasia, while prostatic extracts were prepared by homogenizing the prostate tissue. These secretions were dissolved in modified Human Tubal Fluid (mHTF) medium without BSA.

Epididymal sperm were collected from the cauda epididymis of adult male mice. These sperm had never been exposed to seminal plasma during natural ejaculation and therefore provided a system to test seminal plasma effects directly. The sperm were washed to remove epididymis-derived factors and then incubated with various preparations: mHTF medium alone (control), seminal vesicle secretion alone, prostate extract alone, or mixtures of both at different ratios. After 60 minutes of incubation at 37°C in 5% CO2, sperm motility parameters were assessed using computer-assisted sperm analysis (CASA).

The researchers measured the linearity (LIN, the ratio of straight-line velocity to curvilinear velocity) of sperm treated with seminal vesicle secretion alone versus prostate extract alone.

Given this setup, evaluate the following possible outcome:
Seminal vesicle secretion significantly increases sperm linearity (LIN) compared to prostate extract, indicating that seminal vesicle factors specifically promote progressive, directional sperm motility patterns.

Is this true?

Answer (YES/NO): YES